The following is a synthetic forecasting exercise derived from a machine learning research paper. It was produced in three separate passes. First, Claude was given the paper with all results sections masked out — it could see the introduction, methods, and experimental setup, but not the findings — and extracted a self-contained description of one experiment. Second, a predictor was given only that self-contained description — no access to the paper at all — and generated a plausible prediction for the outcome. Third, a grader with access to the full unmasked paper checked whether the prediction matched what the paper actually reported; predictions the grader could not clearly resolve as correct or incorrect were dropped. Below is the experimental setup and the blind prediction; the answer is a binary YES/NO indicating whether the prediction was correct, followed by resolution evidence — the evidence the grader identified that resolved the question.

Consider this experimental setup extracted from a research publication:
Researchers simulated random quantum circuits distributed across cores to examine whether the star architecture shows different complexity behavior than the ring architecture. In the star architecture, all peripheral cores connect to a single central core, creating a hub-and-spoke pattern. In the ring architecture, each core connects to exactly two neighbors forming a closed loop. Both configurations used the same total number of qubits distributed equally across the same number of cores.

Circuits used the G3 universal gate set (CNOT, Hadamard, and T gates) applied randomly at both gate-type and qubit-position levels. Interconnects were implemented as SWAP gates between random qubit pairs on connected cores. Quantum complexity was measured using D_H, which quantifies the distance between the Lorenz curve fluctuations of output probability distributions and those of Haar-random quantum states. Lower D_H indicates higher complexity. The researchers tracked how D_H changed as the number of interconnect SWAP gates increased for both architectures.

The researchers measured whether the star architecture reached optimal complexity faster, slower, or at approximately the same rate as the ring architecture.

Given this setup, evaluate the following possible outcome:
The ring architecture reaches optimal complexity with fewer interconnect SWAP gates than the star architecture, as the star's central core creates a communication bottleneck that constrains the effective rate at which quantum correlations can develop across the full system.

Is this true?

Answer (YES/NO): NO